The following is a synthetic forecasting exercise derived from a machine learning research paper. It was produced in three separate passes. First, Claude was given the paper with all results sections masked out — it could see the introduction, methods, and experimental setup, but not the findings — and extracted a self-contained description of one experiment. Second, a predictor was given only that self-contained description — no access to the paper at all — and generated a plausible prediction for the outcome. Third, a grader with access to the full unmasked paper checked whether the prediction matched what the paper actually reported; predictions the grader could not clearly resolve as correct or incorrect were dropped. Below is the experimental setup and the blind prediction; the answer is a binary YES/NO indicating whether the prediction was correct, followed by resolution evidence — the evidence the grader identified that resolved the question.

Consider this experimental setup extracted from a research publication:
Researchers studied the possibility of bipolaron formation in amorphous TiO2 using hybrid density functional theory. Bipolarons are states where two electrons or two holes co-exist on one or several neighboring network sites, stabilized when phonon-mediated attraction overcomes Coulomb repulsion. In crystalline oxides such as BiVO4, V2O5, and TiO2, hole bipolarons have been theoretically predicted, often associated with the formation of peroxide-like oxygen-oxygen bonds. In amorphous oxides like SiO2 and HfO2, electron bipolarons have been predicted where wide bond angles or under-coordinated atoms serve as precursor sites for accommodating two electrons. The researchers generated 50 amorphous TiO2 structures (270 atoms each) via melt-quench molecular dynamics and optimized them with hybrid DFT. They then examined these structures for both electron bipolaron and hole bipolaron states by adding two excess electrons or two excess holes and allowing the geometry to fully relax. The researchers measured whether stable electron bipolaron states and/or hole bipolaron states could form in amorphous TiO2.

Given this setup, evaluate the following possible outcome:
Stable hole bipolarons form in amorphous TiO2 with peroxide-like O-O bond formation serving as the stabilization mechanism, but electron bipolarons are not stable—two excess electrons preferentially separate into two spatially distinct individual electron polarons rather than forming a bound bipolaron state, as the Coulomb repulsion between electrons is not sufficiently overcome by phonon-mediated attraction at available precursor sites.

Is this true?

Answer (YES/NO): YES